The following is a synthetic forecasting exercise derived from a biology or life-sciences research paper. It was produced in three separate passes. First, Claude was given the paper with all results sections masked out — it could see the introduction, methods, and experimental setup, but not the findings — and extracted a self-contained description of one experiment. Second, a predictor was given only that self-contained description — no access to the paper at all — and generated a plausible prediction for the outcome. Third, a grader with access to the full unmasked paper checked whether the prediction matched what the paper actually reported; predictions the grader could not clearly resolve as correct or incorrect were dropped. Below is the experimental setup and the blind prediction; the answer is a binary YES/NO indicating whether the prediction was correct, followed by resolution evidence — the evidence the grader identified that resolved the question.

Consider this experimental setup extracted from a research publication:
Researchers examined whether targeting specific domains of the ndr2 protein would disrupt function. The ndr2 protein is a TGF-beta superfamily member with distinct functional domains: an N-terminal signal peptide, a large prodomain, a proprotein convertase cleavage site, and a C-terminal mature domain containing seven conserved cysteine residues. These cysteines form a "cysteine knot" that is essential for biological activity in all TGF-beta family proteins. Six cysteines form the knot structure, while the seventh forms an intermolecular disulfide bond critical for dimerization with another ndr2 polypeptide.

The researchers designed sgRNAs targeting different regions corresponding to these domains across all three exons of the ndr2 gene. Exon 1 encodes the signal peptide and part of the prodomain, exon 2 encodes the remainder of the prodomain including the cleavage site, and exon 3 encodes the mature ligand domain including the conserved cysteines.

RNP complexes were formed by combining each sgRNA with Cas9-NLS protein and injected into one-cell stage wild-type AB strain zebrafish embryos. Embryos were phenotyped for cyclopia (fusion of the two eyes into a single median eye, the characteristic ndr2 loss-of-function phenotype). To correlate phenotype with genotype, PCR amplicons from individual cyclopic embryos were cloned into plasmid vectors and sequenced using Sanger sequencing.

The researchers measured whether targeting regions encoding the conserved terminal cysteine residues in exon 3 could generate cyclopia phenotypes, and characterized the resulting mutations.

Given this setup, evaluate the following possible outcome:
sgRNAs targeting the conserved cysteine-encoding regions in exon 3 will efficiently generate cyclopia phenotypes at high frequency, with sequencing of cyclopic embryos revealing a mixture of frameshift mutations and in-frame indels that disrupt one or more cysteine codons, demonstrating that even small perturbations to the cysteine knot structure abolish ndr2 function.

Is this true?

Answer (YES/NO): NO